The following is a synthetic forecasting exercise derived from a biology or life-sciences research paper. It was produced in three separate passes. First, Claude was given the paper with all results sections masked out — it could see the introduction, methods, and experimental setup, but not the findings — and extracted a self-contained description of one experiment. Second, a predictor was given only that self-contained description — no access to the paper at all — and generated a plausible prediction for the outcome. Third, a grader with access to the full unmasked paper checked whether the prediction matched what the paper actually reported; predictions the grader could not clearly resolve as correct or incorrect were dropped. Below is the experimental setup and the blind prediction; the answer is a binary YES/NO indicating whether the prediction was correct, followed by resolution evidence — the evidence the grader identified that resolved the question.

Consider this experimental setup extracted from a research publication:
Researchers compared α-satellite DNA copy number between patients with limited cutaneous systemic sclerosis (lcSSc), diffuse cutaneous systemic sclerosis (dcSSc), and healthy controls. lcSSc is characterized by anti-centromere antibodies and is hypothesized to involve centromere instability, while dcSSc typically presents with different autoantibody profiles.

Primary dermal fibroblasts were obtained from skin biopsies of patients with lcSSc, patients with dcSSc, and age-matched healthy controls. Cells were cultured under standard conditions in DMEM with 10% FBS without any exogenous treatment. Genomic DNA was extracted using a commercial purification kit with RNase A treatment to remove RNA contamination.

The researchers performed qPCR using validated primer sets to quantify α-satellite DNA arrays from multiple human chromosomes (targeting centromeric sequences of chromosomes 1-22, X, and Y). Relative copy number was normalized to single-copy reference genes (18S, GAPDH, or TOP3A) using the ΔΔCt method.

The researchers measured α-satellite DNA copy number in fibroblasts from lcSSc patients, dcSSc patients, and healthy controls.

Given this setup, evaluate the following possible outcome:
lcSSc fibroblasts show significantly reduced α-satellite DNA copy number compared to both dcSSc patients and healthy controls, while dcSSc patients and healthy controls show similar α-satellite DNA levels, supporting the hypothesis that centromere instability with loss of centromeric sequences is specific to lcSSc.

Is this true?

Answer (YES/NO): NO